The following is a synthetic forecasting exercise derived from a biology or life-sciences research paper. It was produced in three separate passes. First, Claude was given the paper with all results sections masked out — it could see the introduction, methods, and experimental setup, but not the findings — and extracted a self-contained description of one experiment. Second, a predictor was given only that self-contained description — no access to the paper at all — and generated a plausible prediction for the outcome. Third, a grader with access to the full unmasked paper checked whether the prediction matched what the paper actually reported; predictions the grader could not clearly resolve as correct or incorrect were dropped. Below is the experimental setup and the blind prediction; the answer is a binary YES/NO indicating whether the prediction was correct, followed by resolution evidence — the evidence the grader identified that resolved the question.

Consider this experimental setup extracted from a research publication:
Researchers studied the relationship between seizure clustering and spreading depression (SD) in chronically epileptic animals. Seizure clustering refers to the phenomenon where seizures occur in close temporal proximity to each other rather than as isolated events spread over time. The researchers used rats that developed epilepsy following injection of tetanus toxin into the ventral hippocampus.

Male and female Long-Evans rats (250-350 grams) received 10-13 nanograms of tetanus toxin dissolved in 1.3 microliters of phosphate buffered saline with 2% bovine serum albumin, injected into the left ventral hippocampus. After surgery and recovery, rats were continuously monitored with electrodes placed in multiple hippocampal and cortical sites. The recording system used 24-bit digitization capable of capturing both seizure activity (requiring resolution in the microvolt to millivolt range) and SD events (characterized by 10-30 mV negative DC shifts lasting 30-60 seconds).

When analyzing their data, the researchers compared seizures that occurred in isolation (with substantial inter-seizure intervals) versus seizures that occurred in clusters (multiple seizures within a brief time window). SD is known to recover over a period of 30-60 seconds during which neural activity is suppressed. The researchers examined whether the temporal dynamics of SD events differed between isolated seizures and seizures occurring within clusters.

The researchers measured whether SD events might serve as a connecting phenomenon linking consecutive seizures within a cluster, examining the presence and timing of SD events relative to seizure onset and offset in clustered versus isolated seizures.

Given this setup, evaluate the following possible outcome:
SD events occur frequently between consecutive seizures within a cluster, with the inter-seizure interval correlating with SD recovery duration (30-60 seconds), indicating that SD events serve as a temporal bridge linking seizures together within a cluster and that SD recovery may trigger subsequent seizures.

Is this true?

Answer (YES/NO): NO